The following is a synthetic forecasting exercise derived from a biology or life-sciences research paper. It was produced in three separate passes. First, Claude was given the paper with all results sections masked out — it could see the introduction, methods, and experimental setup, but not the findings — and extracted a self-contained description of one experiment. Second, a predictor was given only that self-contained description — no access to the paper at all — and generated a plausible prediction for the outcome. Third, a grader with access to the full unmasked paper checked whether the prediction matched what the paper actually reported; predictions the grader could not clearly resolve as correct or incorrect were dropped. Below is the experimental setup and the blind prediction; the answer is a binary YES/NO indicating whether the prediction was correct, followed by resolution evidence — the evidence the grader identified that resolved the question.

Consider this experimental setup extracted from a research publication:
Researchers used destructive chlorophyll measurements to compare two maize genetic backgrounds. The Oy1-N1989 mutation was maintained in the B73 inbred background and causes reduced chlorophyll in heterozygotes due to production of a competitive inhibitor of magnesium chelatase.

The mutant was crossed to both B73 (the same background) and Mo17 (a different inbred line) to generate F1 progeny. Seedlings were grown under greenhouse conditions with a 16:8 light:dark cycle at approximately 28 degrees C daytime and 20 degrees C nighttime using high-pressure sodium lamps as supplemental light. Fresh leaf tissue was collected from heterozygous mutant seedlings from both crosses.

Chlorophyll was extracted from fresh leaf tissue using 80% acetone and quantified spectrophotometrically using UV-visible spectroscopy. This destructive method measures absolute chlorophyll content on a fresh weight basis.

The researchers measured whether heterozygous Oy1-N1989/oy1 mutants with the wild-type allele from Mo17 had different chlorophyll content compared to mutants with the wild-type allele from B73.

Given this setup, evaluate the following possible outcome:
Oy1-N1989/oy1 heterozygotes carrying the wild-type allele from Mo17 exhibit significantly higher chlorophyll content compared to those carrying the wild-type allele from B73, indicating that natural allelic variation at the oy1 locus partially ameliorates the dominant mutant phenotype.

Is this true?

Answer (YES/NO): NO